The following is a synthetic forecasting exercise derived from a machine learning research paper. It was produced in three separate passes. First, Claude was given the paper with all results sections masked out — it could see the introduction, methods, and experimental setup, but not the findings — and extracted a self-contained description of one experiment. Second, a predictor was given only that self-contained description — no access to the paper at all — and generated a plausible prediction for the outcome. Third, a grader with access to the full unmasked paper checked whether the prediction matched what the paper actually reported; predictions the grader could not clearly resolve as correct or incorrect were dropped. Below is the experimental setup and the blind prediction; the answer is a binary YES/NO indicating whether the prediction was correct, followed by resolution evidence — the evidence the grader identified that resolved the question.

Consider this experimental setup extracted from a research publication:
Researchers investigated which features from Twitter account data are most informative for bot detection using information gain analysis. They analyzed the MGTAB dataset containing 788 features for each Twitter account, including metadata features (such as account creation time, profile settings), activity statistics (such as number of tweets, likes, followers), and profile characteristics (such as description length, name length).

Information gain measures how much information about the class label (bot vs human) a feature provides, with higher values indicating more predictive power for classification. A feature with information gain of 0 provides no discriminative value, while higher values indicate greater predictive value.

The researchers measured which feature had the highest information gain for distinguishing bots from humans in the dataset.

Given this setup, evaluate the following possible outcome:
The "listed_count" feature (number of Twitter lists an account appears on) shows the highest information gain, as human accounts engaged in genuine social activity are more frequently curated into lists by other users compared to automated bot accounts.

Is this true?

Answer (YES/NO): NO